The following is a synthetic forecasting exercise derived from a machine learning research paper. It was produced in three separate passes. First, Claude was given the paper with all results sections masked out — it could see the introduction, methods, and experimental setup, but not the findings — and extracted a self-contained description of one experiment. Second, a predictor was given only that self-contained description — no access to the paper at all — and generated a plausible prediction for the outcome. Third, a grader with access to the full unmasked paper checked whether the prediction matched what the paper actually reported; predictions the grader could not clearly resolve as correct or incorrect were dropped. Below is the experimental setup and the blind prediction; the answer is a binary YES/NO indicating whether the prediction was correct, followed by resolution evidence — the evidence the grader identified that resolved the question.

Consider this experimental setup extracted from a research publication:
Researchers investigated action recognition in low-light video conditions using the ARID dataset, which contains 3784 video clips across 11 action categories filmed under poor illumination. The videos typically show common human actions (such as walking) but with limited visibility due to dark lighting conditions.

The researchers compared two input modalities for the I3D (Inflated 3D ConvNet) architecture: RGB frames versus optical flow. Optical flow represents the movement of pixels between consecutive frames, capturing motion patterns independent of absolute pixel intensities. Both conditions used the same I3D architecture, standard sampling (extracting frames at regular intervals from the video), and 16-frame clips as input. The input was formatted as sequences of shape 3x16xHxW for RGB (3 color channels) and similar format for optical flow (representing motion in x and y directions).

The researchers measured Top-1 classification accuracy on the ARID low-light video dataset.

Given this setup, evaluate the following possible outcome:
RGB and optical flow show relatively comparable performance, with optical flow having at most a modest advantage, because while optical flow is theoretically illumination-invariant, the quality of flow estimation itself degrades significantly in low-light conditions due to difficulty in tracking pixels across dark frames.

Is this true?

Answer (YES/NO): NO